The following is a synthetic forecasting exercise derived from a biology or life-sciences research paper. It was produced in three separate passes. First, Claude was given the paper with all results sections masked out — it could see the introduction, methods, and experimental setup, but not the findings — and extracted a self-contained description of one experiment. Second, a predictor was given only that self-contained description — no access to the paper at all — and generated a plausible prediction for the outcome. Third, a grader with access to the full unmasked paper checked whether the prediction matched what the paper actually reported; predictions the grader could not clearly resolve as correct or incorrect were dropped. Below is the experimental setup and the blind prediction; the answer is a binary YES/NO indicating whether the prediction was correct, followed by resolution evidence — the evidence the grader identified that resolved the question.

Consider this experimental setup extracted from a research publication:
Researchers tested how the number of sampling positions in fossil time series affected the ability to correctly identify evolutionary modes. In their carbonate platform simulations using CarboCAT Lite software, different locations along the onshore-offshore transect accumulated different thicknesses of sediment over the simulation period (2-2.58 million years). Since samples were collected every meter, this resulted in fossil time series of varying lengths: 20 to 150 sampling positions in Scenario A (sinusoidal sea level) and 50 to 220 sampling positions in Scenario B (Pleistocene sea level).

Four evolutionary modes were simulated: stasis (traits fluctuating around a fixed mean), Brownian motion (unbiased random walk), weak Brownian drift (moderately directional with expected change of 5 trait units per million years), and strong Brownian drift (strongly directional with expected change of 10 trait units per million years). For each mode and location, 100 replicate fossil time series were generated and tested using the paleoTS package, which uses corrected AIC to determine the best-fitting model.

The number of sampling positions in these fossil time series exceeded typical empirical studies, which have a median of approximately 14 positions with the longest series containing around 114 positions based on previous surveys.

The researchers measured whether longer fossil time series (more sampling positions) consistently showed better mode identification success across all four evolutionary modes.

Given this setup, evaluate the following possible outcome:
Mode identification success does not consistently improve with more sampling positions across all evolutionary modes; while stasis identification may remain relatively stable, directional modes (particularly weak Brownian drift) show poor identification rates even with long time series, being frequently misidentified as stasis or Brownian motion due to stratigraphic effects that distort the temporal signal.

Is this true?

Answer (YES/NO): NO